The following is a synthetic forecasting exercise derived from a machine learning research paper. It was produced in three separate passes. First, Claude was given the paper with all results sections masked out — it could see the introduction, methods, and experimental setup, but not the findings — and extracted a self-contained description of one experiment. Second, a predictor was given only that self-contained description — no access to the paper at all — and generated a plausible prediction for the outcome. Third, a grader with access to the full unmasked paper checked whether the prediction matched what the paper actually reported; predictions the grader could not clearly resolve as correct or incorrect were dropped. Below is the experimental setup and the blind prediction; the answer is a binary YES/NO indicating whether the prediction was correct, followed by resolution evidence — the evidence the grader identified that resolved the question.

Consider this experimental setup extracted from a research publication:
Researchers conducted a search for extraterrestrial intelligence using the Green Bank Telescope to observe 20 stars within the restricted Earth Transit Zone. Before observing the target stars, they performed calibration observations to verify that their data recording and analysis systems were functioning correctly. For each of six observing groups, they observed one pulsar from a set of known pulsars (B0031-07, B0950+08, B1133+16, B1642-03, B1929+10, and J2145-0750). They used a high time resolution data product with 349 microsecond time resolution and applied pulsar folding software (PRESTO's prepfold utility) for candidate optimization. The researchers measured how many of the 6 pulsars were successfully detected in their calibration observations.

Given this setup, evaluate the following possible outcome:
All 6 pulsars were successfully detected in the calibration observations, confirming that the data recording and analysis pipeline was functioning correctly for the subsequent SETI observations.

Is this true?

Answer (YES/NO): NO